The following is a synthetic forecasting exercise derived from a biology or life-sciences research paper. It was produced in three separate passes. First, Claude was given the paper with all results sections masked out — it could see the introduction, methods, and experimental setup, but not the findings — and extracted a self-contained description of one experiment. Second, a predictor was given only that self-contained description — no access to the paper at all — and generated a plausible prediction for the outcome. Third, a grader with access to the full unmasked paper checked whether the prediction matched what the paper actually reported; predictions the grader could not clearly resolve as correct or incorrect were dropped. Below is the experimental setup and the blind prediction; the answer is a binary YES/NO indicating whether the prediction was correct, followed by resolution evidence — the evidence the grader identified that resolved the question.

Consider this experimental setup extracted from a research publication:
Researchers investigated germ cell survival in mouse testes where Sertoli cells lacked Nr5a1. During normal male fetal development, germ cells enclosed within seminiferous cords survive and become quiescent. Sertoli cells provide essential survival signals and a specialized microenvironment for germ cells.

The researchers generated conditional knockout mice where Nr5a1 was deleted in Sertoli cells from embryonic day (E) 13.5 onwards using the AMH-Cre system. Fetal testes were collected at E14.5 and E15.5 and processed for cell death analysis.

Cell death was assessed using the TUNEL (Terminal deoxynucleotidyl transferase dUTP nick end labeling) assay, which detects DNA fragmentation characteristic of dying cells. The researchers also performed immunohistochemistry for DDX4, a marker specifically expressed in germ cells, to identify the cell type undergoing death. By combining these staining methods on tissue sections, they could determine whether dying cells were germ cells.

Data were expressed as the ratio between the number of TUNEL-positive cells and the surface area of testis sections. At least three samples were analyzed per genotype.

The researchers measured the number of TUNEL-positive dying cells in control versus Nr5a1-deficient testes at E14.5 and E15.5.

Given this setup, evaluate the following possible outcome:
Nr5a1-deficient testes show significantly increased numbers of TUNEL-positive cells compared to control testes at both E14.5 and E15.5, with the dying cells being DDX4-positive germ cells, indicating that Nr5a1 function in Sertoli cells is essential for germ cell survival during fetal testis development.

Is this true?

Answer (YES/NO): NO